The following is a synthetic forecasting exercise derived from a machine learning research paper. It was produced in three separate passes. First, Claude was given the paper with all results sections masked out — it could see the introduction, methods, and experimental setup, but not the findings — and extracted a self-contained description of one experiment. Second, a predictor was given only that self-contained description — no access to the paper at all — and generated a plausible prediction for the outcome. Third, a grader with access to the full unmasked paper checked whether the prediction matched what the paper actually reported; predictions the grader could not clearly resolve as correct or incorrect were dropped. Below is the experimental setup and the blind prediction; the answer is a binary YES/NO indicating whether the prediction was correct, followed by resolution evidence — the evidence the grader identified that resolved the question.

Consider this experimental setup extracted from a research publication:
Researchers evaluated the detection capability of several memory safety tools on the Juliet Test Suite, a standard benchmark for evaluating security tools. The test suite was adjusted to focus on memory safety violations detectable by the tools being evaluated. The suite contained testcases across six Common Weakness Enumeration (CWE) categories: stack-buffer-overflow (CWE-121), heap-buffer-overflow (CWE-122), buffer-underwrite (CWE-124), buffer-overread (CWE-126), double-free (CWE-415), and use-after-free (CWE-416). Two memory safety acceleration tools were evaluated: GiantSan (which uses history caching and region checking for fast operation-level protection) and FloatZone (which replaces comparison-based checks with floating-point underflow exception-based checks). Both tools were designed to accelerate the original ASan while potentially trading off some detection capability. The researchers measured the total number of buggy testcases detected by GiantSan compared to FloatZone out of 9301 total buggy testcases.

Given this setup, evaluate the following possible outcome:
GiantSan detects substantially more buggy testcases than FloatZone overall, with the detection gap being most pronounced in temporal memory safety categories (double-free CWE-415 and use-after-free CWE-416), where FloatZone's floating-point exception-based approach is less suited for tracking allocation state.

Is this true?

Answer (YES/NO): NO